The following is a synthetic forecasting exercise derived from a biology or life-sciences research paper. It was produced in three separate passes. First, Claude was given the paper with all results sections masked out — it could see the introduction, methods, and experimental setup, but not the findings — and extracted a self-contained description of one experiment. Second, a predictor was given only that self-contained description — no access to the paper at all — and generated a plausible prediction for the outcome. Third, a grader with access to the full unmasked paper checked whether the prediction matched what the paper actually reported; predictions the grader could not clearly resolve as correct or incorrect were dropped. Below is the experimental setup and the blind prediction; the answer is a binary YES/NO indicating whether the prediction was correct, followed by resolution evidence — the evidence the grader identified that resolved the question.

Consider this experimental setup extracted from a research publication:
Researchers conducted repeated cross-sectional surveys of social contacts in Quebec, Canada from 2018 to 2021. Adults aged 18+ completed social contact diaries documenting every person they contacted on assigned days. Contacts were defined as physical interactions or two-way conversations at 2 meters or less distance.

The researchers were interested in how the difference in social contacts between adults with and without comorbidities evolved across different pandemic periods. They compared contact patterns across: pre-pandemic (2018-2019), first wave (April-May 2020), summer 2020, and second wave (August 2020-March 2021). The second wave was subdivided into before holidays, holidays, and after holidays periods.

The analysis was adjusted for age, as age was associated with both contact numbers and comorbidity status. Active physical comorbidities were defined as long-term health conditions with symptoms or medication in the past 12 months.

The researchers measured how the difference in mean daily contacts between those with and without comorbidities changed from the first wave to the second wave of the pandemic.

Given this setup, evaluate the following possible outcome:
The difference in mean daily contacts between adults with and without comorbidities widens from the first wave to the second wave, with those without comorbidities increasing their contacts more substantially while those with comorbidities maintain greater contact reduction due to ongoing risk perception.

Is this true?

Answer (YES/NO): YES